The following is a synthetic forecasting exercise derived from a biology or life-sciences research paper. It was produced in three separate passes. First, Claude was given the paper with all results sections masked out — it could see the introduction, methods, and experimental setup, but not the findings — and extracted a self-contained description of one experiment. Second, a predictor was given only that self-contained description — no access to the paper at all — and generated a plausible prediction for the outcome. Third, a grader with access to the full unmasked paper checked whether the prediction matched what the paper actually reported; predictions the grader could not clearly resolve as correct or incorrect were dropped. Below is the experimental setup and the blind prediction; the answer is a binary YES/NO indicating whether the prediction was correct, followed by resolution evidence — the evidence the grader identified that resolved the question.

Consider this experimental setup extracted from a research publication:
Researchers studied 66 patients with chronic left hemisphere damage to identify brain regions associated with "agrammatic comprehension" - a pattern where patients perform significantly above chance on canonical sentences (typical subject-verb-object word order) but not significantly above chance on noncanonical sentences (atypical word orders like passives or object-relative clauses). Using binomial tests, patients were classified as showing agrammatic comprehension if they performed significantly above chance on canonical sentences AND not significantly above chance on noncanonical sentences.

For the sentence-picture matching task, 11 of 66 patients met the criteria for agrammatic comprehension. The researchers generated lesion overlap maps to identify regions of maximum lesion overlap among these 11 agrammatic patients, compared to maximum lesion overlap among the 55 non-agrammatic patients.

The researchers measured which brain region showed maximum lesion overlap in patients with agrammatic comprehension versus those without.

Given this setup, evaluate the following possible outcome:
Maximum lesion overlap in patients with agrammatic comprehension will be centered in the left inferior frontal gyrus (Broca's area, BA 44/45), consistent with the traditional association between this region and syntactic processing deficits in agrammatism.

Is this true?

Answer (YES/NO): NO